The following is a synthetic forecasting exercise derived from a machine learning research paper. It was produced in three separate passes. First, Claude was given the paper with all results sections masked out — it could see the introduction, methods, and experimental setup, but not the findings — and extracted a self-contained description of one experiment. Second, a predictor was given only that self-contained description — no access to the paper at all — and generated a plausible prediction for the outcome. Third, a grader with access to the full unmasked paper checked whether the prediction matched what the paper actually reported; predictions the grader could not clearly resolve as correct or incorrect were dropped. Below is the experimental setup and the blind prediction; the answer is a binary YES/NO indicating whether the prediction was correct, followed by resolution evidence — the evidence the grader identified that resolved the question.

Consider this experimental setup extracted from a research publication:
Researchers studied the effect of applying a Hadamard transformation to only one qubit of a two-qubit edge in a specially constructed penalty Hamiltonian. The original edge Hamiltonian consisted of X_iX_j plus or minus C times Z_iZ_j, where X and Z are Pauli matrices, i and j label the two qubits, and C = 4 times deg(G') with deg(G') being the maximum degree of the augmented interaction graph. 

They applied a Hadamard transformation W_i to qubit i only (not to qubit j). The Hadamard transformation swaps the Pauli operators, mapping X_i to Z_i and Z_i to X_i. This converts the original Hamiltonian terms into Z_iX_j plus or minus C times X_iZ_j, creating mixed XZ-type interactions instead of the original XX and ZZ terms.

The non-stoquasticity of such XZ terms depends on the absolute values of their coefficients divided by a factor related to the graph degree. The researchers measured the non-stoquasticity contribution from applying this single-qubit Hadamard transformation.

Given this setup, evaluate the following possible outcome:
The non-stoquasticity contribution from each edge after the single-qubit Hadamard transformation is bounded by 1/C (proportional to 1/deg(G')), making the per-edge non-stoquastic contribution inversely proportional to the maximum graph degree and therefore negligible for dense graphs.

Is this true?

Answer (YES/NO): NO